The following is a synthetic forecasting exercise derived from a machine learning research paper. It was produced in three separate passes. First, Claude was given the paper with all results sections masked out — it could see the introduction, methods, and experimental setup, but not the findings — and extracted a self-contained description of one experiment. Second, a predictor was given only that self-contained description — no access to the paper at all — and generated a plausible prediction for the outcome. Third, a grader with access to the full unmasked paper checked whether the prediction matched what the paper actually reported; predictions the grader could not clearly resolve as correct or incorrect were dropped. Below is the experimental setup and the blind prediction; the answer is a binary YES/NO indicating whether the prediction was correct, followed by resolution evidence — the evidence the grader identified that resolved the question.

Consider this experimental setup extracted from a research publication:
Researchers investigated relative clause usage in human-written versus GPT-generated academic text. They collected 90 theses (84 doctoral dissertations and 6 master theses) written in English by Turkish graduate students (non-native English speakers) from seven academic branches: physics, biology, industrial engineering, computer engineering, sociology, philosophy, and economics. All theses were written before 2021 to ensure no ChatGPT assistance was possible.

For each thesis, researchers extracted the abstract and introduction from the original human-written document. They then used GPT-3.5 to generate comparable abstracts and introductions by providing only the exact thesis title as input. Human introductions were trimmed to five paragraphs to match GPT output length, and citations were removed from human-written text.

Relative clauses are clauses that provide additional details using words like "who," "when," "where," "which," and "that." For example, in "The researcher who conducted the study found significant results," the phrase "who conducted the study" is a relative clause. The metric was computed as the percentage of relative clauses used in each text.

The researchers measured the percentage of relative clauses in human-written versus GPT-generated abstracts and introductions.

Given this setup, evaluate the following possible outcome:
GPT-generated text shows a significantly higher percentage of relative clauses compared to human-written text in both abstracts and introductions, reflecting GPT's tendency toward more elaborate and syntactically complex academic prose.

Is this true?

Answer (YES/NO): NO